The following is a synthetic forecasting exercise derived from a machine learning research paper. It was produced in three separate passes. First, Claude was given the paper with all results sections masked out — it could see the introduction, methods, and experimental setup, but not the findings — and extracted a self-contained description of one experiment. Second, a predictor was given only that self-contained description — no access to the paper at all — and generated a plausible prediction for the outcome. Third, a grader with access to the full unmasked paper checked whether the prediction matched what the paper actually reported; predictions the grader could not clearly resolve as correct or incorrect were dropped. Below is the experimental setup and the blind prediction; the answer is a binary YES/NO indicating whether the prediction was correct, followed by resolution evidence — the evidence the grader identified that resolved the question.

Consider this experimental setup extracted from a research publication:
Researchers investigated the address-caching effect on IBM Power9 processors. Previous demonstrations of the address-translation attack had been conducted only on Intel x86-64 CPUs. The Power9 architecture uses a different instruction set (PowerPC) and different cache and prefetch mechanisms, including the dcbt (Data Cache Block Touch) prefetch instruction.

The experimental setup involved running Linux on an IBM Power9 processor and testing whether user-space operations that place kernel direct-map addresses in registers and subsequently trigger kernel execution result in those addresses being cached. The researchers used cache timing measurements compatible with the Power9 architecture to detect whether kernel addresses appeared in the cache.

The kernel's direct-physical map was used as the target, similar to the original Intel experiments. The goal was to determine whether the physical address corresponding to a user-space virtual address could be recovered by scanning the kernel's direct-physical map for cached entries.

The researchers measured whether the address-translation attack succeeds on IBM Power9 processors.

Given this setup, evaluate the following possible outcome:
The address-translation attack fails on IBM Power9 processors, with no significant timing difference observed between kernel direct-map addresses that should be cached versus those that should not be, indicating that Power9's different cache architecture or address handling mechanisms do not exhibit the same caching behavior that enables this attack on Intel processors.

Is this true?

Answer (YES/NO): NO